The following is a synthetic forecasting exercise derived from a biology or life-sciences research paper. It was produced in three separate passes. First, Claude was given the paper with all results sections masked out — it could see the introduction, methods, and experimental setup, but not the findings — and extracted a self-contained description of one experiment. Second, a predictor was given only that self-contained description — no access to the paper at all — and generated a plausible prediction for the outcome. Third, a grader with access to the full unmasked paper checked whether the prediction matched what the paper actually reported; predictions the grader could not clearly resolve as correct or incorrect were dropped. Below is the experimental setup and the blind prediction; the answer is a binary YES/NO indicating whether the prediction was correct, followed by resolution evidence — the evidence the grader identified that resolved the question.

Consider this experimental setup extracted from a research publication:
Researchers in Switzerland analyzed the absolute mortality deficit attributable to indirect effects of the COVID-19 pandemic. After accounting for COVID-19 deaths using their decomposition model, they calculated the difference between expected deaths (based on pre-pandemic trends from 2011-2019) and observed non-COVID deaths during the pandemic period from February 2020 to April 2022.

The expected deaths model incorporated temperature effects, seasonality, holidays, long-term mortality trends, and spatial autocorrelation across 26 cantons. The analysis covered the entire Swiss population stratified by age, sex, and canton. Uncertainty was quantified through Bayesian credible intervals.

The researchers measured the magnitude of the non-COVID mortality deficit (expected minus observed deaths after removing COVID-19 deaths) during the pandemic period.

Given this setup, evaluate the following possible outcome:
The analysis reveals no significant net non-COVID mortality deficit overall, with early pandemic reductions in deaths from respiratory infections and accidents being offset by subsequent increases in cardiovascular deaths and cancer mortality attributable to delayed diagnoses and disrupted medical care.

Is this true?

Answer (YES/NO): NO